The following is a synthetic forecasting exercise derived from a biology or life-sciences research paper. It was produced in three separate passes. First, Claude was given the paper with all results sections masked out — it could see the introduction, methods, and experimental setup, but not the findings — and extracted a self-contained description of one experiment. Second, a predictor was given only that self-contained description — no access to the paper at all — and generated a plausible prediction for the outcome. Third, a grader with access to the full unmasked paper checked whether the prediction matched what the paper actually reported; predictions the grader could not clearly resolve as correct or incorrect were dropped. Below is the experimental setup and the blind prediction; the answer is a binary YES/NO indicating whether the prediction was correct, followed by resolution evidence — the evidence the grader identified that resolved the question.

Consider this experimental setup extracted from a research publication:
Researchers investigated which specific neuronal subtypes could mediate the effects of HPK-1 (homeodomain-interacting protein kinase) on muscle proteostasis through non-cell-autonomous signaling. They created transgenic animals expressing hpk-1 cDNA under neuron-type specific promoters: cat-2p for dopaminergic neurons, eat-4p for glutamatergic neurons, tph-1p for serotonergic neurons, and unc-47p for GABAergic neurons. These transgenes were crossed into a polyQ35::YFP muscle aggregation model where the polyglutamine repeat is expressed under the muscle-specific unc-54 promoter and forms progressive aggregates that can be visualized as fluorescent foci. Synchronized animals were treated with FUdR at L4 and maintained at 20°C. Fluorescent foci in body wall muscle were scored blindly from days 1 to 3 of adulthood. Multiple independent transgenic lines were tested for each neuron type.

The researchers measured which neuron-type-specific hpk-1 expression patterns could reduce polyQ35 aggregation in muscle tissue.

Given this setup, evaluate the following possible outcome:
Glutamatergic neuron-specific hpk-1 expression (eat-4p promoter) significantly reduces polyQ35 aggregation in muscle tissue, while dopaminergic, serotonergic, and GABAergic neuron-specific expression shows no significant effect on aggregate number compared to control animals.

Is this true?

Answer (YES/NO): NO